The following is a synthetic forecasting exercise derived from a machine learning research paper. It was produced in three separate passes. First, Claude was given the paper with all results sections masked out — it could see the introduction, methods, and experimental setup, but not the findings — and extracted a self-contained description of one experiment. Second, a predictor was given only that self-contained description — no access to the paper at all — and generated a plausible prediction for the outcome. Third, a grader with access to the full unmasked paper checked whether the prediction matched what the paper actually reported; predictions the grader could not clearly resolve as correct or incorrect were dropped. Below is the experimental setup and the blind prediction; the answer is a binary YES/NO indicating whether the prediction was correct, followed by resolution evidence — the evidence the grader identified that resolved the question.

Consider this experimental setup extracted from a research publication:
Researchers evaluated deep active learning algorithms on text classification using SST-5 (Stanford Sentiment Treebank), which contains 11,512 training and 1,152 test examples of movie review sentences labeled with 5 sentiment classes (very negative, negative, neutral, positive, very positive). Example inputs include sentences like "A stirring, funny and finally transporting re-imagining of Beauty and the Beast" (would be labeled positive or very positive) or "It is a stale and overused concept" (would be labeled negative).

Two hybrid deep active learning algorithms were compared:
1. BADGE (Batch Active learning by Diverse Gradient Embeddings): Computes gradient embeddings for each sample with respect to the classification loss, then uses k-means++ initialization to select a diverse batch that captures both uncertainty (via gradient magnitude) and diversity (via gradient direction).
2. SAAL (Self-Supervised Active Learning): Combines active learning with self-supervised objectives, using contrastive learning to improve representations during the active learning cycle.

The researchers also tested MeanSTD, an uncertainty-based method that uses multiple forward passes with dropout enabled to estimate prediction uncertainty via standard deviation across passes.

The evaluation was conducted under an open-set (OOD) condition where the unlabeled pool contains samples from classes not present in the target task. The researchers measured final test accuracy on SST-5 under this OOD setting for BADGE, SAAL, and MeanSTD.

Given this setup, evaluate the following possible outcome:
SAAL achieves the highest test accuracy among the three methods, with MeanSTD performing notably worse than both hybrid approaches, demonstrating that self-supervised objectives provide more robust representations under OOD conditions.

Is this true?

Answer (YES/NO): NO